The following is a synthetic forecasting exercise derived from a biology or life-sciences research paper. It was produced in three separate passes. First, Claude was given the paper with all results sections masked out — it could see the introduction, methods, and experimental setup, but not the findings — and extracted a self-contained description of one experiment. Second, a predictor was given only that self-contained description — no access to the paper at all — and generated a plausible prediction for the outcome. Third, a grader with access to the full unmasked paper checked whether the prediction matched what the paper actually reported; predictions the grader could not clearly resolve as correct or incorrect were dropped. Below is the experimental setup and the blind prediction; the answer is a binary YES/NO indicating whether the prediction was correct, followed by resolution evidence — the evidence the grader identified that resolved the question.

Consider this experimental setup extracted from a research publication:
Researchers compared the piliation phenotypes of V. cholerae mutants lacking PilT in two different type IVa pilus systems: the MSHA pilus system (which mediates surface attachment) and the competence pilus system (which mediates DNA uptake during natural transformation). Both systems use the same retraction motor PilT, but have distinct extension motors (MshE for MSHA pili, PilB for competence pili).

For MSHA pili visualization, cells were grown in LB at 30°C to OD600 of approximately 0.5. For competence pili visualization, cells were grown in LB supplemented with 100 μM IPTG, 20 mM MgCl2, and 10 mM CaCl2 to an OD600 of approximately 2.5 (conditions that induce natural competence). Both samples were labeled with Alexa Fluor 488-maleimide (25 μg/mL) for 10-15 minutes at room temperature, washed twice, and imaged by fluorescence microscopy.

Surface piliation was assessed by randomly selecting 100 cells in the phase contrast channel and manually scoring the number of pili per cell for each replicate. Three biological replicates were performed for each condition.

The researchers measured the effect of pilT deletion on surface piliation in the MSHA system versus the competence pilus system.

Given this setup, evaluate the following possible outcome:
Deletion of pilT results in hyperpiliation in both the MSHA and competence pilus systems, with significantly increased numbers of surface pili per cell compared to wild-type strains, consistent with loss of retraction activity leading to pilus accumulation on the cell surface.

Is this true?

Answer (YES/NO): NO